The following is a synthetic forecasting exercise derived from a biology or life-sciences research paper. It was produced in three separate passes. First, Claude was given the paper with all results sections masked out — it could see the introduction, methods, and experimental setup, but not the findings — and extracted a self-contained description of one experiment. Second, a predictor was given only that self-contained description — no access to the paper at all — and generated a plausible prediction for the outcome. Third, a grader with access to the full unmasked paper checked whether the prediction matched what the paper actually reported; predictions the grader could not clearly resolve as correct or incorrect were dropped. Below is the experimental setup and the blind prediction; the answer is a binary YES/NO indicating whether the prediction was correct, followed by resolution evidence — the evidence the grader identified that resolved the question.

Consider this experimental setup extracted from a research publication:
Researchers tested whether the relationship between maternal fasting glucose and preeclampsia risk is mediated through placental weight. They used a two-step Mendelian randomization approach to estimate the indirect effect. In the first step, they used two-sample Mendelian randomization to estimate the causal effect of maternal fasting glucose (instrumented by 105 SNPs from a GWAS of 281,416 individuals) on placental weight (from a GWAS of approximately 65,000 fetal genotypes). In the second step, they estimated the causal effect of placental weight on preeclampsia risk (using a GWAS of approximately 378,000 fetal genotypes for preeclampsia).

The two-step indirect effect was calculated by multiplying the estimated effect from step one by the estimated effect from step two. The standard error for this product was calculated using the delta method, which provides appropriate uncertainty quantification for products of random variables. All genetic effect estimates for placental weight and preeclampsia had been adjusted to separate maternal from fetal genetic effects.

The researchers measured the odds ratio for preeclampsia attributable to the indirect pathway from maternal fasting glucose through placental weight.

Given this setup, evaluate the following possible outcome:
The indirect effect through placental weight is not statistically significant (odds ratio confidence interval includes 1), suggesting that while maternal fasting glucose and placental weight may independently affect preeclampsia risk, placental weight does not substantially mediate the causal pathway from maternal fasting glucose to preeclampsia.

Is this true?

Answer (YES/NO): NO